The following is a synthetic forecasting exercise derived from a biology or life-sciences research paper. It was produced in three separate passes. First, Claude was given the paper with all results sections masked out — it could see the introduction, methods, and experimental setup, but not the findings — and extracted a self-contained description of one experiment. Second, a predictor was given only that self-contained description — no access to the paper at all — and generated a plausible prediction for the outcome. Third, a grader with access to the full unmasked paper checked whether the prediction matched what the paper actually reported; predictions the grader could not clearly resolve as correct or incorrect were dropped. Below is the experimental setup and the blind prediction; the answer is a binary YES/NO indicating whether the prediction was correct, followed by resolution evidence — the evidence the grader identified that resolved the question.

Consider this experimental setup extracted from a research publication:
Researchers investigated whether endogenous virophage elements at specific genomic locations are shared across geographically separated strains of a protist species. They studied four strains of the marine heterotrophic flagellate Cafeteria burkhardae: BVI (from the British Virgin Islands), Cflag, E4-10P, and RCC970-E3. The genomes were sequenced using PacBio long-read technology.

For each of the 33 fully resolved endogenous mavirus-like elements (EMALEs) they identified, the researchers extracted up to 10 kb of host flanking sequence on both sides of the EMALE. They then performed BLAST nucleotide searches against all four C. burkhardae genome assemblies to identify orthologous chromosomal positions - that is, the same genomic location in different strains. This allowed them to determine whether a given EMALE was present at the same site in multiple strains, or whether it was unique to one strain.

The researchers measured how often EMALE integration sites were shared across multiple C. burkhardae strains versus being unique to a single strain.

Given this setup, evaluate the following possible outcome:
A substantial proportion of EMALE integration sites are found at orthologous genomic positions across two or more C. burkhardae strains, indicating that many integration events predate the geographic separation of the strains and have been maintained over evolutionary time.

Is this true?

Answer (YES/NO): NO